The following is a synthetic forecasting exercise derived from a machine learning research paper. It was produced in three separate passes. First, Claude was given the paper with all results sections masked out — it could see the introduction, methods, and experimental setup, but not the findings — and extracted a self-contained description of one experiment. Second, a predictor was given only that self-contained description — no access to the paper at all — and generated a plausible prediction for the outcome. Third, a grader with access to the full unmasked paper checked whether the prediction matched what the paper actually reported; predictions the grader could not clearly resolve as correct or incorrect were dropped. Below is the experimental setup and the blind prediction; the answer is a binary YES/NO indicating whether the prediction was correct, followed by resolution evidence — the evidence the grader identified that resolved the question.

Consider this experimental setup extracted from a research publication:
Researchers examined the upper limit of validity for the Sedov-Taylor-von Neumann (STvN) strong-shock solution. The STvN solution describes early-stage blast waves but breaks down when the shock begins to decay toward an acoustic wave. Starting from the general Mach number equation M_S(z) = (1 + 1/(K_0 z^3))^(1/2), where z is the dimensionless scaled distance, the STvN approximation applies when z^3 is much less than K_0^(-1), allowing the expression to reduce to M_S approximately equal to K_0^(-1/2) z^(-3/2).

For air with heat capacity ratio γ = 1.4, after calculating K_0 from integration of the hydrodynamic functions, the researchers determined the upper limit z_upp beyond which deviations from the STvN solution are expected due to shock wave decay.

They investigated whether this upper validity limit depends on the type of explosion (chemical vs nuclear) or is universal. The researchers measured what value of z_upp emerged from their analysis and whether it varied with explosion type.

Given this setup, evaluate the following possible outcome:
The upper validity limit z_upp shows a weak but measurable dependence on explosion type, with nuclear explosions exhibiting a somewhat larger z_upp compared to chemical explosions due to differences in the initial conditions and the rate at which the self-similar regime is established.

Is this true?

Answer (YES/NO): NO